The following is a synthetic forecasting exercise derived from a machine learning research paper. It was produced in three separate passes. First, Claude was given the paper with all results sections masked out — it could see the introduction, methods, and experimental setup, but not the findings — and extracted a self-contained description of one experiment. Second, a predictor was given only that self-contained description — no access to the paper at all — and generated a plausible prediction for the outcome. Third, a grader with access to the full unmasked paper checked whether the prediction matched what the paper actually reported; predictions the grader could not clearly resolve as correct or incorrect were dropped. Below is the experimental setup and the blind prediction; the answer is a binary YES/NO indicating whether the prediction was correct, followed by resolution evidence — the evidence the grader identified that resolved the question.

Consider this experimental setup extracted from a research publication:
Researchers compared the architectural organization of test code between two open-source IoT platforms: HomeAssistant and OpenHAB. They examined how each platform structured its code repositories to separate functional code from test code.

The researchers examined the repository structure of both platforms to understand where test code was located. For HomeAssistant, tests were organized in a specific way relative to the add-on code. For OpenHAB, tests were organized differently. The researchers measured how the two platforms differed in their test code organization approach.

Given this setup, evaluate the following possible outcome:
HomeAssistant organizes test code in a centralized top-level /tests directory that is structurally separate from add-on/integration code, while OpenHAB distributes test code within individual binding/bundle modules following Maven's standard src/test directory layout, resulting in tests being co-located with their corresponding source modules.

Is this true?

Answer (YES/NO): YES